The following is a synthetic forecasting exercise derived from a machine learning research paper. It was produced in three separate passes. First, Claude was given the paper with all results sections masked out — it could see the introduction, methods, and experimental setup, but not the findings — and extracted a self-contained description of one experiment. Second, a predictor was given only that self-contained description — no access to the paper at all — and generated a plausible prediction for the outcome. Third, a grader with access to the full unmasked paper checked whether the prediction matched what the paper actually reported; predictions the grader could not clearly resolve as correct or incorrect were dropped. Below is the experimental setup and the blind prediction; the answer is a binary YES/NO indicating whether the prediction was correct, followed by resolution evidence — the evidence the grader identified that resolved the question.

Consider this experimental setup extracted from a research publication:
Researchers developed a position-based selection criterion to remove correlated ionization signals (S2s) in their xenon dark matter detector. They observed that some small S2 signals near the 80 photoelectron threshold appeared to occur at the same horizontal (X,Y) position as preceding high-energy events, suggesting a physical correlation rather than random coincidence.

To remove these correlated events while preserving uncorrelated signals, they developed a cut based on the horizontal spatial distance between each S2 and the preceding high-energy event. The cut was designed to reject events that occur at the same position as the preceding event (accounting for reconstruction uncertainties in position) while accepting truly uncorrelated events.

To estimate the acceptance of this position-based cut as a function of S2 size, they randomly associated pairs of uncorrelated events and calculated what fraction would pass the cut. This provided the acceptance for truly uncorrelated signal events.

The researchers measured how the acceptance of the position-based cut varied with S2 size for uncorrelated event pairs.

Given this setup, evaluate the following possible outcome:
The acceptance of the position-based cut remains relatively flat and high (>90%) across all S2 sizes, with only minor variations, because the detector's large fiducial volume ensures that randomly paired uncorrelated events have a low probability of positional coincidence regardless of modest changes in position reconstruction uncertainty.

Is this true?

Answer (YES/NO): NO